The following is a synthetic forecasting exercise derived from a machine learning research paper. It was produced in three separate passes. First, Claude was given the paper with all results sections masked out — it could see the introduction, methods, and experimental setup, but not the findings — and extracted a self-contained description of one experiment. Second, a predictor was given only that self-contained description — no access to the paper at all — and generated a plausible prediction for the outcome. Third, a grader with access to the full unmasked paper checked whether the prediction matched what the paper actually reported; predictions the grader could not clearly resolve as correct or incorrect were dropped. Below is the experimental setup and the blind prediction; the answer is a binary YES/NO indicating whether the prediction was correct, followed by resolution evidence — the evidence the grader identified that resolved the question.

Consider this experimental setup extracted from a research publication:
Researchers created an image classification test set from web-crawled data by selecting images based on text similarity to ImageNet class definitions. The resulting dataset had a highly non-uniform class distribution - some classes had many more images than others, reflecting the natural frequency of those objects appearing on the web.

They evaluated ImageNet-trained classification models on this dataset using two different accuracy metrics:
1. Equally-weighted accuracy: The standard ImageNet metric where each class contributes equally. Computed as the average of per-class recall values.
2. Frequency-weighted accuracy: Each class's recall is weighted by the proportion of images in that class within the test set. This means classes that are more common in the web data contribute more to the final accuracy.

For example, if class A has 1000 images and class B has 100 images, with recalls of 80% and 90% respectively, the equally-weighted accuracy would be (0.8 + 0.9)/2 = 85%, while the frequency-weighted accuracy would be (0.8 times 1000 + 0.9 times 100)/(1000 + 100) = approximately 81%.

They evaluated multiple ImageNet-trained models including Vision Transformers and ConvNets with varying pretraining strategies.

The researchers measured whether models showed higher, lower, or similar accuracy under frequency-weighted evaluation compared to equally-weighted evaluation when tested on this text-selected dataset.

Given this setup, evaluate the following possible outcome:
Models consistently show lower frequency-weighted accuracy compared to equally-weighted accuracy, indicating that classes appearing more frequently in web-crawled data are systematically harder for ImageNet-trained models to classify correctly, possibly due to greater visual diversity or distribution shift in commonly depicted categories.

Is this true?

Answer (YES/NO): YES